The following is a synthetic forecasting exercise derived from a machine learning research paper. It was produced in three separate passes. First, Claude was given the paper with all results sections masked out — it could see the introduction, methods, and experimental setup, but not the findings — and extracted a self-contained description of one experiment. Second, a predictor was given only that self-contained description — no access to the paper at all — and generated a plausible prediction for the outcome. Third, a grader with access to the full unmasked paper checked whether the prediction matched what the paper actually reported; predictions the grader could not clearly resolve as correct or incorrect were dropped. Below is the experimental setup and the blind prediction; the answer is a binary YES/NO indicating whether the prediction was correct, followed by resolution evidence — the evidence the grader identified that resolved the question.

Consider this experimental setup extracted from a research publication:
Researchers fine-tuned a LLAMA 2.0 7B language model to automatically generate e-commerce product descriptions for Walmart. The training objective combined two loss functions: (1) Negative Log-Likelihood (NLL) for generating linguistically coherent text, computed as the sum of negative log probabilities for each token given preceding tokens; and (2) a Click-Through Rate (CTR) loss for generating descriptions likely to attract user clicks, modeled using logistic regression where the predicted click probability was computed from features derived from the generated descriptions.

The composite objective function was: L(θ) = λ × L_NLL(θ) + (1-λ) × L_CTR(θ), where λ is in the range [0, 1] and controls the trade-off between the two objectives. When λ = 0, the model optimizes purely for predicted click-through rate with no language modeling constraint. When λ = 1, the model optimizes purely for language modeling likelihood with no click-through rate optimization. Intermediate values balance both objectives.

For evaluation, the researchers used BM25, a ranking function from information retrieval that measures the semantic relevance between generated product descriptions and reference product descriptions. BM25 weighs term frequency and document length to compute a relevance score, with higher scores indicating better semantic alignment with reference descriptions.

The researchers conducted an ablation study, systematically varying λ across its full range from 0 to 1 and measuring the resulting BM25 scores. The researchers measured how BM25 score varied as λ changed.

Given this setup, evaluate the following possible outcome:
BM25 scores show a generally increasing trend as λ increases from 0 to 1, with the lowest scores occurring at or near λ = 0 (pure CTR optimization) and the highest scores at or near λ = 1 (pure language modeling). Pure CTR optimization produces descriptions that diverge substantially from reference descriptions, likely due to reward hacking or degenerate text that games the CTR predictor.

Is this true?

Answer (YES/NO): NO